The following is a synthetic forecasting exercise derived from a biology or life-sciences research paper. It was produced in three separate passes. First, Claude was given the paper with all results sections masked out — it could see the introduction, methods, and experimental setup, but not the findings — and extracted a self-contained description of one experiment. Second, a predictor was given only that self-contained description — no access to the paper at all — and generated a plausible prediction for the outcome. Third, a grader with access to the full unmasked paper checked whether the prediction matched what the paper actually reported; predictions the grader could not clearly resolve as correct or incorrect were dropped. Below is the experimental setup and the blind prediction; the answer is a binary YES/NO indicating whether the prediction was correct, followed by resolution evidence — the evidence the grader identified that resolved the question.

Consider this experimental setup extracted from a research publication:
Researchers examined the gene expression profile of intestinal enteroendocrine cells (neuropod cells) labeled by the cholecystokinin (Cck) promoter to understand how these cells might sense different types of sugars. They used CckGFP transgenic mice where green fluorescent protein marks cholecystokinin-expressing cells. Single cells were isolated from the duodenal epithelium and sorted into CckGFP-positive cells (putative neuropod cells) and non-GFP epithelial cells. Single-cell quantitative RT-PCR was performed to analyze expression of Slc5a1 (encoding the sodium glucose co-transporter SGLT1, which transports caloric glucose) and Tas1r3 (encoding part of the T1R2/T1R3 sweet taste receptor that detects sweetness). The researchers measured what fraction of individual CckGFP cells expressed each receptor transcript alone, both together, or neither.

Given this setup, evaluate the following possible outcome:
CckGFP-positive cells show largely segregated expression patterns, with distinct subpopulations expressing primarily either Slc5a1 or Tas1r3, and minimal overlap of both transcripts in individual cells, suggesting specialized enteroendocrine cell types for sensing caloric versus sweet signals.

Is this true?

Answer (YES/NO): NO